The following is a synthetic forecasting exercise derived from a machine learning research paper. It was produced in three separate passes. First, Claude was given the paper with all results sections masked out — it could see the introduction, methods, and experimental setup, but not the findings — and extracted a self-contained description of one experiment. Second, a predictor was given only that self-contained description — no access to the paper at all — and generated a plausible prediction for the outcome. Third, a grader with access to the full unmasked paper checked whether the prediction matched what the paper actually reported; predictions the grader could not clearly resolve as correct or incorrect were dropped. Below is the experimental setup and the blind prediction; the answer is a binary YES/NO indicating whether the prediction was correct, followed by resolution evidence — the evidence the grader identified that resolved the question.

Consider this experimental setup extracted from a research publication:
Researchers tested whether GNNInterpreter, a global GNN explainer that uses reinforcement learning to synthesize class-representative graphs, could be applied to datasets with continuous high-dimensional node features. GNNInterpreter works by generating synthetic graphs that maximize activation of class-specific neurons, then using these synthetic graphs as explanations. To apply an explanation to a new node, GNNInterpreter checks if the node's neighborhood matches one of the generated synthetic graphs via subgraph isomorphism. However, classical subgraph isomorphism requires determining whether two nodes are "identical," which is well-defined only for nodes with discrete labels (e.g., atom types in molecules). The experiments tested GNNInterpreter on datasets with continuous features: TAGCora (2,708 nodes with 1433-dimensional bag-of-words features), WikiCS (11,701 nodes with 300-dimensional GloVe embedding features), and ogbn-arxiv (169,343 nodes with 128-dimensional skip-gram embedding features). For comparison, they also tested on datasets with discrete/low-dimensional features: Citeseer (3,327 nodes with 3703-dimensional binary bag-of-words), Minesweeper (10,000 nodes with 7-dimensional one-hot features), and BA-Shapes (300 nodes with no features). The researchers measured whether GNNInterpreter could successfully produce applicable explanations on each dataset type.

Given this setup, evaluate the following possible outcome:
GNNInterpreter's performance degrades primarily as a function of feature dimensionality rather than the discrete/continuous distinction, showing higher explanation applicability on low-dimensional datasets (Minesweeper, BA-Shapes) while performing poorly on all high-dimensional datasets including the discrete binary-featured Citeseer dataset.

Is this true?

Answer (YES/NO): NO